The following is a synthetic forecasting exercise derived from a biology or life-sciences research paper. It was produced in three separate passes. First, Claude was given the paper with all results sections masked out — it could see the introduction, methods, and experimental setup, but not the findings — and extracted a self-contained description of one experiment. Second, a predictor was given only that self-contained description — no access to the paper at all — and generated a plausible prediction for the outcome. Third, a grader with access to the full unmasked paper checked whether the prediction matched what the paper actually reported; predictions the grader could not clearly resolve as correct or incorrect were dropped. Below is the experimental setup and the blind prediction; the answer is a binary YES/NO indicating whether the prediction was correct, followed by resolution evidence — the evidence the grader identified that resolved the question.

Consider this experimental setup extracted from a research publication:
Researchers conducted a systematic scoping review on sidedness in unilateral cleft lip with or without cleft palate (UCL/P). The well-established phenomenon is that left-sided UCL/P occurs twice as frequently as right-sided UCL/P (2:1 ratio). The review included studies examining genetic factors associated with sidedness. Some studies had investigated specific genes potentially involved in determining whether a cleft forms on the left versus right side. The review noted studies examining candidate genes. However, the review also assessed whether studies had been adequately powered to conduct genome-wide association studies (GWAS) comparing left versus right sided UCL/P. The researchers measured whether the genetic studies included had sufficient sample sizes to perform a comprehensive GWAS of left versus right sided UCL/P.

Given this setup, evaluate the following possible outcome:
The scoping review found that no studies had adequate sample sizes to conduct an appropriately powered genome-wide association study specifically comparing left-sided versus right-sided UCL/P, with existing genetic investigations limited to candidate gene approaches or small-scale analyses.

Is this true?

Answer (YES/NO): YES